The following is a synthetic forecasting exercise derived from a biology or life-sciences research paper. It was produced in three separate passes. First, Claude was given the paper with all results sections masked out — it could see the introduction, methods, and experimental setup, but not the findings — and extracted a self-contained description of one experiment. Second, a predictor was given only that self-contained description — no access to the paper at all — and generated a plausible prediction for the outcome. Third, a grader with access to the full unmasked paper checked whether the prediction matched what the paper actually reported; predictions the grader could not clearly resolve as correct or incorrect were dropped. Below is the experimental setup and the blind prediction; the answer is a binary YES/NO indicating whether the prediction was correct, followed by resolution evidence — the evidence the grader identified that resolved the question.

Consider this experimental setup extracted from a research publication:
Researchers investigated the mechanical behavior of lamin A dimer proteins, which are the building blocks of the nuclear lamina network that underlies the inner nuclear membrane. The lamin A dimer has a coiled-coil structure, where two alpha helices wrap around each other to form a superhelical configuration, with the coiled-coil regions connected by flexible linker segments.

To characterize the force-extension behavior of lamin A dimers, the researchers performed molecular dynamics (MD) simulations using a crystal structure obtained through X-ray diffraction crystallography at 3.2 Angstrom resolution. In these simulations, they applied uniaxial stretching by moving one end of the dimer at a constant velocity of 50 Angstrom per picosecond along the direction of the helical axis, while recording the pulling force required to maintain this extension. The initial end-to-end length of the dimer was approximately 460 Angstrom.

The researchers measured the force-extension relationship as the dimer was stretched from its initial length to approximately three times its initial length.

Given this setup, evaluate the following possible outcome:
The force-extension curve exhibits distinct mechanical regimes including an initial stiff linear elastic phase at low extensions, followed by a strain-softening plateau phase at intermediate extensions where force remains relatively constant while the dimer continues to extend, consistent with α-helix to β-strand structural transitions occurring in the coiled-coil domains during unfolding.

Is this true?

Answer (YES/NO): NO